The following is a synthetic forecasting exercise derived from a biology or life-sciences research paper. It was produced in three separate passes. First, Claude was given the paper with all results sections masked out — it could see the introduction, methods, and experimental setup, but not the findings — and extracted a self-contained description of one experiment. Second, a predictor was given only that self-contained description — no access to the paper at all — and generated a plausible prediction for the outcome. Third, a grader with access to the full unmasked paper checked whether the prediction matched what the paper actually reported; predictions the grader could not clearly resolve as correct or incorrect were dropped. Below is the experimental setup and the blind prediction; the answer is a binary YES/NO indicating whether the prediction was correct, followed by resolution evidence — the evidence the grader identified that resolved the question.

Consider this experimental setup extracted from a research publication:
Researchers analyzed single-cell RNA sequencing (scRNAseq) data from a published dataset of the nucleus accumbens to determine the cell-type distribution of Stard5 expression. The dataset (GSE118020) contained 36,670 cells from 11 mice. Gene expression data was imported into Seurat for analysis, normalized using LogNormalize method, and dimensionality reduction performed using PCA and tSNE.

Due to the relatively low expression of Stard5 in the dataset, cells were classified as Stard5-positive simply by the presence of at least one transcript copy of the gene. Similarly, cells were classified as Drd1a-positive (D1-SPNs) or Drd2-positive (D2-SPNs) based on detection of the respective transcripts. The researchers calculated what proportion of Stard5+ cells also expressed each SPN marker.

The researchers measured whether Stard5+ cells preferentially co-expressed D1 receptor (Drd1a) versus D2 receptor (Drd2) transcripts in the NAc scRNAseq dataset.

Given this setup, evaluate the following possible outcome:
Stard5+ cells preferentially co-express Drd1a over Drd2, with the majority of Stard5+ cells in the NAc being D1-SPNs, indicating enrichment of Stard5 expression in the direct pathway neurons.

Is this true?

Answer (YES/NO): NO